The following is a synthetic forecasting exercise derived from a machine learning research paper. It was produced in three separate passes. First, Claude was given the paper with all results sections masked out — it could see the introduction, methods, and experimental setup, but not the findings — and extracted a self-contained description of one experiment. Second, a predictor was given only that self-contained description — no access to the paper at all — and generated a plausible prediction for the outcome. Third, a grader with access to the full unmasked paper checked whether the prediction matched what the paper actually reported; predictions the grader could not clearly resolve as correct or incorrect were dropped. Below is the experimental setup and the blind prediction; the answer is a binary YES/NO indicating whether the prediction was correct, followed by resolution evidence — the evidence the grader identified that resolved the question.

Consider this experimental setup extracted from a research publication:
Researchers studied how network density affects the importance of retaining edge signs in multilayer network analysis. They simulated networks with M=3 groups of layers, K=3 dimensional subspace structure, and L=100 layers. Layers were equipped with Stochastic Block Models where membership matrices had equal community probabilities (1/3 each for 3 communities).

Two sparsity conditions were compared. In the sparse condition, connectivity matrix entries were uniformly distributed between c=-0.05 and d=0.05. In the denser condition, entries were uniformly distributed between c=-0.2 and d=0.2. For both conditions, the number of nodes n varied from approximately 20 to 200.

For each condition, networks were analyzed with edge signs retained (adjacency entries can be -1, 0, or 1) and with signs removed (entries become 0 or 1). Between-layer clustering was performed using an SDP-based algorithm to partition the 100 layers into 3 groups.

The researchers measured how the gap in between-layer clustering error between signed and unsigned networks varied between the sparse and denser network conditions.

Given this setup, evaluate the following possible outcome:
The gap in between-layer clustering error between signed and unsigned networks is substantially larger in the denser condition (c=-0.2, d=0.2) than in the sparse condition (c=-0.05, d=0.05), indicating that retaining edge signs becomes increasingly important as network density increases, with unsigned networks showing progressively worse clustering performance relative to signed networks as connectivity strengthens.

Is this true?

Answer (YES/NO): NO